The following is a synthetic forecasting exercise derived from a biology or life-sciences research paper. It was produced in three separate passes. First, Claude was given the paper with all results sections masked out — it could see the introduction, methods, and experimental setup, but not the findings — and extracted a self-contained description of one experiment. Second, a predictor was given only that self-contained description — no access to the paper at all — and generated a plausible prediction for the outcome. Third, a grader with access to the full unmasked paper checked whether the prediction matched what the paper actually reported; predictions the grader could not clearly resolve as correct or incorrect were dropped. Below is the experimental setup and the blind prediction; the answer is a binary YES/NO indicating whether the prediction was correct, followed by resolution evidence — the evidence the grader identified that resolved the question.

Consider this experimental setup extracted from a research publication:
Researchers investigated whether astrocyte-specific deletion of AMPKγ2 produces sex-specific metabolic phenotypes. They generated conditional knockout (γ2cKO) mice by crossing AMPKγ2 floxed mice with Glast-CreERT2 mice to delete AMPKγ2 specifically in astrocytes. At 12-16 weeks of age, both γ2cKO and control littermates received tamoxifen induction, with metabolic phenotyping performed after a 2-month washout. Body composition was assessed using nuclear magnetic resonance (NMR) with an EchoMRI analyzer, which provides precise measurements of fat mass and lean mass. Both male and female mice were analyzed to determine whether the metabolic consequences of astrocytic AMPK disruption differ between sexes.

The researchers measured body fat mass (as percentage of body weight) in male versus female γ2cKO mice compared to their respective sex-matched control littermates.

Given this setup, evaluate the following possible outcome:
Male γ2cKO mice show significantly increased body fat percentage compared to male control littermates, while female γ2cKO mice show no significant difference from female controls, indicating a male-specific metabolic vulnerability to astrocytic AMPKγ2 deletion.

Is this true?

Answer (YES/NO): NO